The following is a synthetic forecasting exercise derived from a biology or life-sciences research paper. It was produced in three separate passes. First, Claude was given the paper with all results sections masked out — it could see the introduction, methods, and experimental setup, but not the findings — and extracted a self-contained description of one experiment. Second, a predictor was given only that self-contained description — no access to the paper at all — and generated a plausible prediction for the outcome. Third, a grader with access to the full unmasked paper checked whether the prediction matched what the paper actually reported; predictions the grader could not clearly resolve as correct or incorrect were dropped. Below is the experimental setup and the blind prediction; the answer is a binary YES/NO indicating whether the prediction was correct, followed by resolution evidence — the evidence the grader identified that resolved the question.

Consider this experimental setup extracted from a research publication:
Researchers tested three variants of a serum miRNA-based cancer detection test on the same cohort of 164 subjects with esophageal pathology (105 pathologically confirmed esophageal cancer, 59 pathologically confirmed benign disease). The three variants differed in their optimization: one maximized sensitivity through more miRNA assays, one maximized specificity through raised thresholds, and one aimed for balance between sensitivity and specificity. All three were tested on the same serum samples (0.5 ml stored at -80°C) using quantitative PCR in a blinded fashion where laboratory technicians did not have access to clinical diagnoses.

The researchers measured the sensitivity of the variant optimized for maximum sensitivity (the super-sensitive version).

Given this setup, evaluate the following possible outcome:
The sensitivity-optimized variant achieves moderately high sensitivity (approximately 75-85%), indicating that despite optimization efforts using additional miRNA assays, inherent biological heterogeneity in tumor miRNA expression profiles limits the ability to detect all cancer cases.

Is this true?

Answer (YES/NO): NO